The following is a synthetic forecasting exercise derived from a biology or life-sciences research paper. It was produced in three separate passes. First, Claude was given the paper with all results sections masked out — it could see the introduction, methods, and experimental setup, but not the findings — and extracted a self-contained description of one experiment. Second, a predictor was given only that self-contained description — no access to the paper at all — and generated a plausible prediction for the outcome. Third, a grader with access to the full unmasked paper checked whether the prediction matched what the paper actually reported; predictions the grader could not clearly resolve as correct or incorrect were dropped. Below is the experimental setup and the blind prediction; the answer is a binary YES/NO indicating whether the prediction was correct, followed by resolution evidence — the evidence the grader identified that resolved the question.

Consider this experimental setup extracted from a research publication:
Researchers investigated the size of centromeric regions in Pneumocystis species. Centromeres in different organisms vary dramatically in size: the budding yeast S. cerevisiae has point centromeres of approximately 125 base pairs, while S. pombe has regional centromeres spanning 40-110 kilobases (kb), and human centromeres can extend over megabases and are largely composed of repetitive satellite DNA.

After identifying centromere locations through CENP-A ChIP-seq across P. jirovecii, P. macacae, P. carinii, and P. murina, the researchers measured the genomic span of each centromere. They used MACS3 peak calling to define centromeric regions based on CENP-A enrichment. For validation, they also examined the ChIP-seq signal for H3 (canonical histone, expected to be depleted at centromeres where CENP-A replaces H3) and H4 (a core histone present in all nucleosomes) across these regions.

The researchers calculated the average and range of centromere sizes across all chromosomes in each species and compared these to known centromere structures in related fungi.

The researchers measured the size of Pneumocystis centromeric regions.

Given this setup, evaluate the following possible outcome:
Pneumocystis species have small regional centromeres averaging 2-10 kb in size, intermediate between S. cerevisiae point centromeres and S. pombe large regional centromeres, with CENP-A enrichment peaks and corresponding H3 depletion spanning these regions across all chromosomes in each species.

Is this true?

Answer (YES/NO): NO